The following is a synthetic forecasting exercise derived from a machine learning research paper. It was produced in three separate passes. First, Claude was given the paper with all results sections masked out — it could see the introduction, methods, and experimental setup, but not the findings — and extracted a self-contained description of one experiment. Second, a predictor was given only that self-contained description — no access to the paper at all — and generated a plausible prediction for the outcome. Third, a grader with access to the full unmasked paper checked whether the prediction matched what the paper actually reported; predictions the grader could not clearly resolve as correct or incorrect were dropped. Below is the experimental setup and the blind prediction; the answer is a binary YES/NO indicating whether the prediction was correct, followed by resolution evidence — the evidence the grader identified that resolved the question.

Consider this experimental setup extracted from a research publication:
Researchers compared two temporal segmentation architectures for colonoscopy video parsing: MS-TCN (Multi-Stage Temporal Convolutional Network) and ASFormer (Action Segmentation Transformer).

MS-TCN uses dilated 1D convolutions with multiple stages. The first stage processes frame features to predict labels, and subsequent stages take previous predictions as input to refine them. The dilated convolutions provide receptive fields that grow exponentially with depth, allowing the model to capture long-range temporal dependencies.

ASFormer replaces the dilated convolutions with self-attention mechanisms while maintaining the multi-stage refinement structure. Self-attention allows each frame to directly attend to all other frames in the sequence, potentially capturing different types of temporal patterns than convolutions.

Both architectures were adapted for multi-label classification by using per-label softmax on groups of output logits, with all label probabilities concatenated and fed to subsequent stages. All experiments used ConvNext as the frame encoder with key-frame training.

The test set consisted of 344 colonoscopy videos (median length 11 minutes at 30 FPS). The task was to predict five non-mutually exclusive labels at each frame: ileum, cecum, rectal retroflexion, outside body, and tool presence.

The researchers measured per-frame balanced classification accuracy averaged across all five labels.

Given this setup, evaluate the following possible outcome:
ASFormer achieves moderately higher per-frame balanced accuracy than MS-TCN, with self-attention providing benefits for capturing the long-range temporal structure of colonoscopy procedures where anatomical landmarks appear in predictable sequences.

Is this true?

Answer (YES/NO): NO